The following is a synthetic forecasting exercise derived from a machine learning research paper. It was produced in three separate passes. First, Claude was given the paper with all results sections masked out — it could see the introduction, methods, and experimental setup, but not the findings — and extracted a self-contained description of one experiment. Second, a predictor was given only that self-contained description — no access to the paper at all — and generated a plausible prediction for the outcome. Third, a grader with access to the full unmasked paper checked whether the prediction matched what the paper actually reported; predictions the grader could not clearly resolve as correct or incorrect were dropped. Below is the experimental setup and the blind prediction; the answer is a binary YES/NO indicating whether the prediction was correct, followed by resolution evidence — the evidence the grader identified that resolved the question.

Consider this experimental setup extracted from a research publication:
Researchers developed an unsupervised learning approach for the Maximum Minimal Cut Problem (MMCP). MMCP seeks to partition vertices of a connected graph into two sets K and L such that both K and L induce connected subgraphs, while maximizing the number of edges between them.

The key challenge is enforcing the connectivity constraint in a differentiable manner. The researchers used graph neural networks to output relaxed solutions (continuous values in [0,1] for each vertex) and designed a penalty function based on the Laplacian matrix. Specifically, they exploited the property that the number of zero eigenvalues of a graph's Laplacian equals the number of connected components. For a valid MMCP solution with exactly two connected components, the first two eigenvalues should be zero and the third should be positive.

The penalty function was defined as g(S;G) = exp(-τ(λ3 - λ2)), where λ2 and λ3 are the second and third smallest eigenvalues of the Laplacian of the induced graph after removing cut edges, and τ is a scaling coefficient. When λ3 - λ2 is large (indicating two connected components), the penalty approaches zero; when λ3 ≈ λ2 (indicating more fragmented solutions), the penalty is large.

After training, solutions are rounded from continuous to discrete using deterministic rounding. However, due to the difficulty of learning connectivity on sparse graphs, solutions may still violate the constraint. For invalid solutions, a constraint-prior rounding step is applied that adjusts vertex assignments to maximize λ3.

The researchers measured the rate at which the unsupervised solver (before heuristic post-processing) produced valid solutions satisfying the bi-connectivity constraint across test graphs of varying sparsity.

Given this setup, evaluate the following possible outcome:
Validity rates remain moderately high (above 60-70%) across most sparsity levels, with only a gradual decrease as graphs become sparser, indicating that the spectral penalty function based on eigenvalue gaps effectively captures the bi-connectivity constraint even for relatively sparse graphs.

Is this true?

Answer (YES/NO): YES